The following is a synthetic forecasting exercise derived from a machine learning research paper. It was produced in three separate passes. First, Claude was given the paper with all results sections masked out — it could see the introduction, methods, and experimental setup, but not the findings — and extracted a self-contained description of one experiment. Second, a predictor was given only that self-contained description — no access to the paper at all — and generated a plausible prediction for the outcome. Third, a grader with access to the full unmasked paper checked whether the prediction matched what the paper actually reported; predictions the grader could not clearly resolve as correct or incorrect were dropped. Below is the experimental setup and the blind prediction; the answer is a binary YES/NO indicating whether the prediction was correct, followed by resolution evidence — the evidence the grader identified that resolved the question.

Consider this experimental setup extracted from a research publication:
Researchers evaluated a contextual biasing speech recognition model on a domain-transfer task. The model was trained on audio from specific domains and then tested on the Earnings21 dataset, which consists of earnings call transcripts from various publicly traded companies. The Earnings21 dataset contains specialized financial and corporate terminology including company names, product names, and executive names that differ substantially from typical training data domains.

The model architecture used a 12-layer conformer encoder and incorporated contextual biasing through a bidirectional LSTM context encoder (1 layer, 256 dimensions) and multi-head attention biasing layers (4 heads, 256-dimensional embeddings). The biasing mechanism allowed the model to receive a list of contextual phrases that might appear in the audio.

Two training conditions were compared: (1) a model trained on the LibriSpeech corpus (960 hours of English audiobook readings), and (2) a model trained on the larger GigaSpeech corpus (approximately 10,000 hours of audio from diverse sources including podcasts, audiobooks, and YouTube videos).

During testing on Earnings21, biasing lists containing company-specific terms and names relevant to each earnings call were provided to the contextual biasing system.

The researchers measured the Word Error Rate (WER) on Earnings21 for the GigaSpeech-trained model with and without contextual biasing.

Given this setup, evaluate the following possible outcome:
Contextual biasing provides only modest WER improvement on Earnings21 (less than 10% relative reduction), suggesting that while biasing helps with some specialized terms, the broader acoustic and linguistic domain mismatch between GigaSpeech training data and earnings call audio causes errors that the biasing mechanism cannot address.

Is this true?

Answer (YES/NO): NO